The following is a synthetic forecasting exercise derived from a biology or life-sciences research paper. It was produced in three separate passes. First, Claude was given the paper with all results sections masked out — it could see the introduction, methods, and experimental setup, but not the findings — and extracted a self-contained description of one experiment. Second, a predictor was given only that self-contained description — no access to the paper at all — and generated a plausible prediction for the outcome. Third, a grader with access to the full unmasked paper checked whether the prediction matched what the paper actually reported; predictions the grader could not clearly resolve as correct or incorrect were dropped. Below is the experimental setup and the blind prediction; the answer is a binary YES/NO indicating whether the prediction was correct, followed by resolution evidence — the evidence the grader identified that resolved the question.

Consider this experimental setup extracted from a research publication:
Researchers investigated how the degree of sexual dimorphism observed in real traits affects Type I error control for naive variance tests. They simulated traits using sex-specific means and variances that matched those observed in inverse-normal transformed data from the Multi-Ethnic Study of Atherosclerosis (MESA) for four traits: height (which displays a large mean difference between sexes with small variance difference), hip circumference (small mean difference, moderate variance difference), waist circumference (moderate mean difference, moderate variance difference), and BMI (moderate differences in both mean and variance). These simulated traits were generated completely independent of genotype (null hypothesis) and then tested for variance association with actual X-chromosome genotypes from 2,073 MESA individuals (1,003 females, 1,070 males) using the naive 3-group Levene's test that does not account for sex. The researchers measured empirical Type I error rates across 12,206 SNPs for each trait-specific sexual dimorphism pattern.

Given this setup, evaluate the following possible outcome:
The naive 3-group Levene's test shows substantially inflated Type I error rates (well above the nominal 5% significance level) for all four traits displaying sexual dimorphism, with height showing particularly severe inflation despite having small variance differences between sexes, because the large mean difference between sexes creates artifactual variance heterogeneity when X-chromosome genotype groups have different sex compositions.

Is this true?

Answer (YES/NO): YES